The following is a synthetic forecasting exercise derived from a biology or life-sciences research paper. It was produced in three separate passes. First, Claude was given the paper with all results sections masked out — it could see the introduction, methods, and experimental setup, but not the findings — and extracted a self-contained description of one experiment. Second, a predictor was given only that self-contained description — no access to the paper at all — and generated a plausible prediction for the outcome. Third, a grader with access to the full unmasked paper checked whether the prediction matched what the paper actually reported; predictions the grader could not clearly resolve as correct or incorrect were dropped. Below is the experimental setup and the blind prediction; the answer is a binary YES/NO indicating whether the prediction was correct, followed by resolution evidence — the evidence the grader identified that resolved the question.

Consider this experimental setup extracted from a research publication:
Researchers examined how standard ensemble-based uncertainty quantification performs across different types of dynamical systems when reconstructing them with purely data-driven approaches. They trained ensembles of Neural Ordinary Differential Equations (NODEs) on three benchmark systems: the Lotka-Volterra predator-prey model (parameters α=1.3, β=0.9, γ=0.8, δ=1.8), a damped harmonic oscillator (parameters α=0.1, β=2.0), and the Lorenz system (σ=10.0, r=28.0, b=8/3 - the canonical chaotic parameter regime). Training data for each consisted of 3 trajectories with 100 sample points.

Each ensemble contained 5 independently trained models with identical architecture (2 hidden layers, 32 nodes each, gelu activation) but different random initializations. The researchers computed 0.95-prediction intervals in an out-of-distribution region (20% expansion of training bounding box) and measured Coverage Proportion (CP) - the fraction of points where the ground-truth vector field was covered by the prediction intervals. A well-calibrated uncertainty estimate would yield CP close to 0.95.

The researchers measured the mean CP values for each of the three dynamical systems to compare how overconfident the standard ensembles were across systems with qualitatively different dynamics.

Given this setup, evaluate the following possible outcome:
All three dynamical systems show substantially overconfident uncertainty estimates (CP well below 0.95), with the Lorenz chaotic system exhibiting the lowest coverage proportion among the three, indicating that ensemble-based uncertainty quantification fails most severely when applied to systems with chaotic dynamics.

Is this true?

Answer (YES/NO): NO